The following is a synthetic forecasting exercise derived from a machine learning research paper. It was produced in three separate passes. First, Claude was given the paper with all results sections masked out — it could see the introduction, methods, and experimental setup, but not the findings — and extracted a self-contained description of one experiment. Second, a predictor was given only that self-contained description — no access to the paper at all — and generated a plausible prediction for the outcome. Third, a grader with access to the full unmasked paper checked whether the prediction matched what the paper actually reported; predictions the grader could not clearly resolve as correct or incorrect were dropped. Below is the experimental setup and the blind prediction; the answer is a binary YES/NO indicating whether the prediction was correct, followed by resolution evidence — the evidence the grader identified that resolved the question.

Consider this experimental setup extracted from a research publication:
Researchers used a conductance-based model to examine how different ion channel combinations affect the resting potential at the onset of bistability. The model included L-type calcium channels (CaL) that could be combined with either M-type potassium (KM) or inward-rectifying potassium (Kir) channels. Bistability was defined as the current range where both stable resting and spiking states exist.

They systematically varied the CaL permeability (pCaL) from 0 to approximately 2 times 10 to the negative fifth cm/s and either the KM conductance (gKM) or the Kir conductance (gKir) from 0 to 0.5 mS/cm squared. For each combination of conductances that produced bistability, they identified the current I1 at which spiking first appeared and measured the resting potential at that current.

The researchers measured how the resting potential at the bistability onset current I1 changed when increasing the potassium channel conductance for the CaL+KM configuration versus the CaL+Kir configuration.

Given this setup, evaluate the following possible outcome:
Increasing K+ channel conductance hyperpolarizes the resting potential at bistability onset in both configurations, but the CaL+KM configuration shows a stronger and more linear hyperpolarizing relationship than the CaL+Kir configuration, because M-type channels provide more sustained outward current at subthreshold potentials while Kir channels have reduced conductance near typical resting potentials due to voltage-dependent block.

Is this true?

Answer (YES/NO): NO